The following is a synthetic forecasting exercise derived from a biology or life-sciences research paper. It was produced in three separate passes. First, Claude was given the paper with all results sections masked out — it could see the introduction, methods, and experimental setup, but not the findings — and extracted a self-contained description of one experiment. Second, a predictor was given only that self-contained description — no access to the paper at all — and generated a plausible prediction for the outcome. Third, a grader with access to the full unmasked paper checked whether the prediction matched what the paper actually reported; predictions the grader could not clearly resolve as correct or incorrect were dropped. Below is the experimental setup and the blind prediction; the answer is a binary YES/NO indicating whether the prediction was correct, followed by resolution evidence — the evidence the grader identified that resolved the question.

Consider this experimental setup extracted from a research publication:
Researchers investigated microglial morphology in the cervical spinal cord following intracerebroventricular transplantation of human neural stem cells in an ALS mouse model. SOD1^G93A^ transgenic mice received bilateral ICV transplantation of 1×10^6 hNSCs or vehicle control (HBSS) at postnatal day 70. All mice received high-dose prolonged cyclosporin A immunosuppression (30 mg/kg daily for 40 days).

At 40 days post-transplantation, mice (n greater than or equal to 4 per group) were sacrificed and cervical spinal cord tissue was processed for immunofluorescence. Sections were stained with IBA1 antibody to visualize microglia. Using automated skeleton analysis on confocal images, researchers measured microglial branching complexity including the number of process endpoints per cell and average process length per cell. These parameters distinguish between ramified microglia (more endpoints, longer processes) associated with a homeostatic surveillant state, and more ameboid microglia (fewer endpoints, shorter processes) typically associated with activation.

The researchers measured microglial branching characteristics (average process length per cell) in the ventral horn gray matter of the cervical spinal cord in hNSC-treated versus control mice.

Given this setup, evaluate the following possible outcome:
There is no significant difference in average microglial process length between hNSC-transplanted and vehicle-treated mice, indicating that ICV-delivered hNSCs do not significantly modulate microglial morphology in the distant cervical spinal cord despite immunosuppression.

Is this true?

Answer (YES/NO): NO